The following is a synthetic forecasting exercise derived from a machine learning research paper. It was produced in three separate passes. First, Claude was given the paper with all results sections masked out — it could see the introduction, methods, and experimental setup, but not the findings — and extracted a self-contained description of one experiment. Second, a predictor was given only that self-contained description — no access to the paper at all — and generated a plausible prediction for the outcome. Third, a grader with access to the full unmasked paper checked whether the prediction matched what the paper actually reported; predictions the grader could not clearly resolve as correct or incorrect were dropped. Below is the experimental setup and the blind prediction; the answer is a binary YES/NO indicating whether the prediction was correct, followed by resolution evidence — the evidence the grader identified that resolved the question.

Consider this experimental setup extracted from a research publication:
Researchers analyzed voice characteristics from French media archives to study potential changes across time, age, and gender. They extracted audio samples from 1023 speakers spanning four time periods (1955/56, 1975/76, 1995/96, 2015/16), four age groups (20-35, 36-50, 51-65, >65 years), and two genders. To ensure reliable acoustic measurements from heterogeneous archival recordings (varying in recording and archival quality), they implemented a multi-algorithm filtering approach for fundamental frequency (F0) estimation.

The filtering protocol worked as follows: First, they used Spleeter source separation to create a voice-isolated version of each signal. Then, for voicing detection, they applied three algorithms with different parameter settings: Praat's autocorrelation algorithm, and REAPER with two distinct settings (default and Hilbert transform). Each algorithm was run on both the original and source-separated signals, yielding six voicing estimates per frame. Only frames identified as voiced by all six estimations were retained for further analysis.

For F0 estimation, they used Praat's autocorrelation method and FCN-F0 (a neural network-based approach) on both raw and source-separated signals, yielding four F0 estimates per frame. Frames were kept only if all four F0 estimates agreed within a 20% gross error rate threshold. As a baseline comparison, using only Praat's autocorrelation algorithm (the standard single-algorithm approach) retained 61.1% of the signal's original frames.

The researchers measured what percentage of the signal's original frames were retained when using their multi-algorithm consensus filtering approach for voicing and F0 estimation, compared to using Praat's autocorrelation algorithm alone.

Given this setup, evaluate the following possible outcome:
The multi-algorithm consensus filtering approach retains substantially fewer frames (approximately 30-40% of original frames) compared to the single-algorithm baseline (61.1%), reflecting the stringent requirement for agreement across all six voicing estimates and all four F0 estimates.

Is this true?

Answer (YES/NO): NO